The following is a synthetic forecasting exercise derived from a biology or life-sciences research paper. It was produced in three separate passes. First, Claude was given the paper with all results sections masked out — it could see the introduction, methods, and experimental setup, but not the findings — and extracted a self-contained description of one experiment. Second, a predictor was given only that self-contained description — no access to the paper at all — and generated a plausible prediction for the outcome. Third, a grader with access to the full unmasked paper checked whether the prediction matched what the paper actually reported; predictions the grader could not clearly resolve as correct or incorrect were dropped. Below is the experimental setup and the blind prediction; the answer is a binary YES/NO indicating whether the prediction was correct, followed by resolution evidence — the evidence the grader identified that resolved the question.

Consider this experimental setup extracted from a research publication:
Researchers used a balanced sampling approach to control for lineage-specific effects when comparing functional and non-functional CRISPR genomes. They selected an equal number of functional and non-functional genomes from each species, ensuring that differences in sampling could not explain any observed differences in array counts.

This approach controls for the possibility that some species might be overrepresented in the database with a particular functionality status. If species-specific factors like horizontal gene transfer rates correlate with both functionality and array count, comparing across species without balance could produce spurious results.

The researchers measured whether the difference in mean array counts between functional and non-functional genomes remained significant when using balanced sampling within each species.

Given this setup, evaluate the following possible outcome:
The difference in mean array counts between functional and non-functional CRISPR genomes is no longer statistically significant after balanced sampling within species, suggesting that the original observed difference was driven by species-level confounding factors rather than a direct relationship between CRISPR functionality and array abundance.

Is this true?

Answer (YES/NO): NO